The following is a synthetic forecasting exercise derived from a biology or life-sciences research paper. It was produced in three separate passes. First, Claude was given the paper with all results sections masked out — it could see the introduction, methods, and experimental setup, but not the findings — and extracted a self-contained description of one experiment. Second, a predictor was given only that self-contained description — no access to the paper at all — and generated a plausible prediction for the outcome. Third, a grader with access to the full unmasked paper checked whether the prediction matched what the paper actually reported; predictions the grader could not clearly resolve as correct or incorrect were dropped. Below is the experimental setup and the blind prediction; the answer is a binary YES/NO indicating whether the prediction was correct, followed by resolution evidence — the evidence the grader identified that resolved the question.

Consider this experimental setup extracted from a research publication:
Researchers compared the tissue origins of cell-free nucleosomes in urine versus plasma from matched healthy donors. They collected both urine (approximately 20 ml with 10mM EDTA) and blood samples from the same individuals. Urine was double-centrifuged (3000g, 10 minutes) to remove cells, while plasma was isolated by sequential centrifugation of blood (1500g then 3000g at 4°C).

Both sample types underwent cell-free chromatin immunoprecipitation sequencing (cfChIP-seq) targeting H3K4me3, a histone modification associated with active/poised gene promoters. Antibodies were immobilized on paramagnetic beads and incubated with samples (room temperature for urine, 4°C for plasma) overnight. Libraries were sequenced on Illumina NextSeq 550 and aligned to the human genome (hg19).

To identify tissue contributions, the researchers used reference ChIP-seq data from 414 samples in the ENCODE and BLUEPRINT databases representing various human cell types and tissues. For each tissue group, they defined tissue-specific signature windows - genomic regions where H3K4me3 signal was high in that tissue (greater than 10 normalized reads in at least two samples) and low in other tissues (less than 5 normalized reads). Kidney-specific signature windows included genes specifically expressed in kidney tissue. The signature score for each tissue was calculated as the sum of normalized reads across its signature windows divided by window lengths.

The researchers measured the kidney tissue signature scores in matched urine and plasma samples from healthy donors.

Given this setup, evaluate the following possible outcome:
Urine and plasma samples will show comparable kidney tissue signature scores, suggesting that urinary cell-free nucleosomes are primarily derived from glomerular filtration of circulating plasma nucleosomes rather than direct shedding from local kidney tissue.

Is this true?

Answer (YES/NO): NO